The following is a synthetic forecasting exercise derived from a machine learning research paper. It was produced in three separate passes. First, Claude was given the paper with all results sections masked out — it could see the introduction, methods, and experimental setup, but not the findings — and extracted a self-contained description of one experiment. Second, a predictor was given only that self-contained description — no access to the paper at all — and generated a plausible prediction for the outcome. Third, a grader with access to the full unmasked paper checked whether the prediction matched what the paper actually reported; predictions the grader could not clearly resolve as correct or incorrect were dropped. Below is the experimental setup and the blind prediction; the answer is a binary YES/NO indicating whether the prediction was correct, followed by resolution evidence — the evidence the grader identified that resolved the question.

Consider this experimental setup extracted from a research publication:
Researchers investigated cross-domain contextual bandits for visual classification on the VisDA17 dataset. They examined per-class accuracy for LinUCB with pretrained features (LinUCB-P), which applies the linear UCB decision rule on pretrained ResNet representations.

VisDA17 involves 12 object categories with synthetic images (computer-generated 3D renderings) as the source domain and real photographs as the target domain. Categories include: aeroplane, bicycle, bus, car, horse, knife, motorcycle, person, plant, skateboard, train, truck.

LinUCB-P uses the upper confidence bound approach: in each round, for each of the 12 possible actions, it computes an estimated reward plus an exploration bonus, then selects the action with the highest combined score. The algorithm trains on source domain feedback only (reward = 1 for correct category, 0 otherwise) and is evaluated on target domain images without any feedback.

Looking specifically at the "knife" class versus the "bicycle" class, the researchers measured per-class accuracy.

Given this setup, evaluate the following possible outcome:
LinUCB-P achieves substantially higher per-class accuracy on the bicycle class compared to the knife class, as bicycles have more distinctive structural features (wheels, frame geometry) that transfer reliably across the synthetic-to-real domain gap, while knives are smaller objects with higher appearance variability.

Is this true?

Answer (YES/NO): NO